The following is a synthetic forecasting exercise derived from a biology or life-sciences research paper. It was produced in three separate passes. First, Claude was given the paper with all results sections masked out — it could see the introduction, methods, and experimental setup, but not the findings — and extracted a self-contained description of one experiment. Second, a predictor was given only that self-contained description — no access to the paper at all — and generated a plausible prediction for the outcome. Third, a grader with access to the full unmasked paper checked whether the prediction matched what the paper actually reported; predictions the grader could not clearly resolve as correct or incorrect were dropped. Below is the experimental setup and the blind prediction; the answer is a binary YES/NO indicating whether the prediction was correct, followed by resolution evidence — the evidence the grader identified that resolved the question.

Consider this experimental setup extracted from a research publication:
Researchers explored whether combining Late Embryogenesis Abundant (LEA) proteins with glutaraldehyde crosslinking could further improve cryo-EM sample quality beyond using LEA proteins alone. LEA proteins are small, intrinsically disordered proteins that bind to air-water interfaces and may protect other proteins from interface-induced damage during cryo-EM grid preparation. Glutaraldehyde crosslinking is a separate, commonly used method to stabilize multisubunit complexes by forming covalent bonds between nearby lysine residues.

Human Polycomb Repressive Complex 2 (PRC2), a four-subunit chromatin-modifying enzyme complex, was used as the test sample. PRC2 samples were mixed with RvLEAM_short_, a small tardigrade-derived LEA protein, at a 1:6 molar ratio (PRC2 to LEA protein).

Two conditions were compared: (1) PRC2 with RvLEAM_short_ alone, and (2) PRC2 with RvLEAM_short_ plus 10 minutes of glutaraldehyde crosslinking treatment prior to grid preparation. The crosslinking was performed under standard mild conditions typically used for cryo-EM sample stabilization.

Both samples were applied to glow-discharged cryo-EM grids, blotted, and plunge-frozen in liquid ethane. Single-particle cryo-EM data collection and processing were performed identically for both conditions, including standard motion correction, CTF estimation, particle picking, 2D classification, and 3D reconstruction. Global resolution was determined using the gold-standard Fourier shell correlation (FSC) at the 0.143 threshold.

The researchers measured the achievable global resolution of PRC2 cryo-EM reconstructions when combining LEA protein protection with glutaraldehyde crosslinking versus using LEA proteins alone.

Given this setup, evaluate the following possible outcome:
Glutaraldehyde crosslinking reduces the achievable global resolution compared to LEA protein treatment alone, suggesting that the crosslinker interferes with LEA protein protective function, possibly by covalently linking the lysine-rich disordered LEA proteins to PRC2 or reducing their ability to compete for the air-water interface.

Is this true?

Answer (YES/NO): NO